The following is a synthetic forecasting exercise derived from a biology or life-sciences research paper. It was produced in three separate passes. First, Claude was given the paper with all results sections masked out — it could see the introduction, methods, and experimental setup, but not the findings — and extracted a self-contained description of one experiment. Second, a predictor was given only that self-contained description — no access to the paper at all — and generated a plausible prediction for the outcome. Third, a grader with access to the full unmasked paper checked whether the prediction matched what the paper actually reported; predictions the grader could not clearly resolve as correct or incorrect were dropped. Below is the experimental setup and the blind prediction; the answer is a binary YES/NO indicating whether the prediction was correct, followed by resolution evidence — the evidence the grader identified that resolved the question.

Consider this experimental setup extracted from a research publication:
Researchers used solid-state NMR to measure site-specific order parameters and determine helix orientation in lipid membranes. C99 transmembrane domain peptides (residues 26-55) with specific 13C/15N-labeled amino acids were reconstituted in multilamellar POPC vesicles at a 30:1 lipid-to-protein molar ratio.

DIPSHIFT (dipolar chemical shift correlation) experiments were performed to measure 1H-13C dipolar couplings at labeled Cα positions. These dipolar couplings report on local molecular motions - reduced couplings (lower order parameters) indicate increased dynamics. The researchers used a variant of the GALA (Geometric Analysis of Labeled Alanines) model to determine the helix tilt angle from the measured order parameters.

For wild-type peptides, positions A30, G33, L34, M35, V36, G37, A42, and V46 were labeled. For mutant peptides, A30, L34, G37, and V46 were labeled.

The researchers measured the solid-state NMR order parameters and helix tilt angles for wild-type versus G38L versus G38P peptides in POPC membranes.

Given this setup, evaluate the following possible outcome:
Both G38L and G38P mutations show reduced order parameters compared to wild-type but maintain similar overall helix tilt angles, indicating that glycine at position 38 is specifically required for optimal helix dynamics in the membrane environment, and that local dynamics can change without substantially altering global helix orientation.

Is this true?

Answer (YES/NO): NO